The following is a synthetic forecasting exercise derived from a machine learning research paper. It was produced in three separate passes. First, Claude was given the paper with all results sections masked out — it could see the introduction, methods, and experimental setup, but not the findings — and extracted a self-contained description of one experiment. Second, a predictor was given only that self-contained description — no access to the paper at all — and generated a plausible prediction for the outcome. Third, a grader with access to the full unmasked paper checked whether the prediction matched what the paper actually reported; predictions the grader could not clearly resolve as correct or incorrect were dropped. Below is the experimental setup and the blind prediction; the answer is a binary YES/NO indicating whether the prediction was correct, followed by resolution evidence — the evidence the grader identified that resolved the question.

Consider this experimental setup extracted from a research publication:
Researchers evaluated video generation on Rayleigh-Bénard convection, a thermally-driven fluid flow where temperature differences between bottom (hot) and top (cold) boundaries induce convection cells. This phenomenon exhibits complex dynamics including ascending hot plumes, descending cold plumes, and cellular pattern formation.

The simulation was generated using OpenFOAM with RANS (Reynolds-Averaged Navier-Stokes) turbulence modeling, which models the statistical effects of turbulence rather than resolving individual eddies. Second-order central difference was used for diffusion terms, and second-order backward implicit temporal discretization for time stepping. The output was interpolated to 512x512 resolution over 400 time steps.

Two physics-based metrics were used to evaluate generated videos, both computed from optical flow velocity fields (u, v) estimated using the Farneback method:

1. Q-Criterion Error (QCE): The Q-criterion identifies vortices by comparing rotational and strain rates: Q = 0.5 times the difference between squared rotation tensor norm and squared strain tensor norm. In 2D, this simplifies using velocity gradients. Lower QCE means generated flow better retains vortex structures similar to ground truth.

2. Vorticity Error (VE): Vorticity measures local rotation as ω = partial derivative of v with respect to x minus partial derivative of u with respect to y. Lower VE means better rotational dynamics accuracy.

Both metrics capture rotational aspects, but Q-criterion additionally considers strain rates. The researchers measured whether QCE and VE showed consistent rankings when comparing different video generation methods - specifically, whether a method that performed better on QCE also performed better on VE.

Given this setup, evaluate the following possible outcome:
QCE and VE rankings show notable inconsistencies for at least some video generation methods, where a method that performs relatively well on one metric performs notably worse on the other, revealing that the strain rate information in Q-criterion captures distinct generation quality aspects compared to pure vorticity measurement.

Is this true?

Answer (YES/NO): NO